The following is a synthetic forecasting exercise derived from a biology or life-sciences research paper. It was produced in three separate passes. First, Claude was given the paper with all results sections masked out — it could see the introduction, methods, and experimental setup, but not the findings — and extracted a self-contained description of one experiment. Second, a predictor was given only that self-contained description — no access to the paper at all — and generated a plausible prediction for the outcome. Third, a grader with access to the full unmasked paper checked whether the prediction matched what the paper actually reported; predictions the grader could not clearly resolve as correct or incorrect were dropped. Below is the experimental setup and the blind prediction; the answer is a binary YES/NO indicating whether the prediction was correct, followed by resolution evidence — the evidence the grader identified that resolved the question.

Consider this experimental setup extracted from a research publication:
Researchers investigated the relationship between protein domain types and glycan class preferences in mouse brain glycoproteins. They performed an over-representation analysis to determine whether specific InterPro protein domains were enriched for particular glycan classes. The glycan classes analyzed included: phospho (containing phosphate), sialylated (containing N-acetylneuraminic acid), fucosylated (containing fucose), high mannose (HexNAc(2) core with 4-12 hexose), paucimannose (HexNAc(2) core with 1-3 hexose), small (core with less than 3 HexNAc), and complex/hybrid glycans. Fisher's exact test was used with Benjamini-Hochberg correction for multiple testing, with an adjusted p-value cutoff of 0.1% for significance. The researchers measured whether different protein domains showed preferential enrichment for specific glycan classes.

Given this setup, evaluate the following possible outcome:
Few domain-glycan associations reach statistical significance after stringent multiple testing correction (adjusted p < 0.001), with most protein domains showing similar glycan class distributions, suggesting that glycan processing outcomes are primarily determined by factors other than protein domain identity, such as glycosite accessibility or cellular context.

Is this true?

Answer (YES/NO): NO